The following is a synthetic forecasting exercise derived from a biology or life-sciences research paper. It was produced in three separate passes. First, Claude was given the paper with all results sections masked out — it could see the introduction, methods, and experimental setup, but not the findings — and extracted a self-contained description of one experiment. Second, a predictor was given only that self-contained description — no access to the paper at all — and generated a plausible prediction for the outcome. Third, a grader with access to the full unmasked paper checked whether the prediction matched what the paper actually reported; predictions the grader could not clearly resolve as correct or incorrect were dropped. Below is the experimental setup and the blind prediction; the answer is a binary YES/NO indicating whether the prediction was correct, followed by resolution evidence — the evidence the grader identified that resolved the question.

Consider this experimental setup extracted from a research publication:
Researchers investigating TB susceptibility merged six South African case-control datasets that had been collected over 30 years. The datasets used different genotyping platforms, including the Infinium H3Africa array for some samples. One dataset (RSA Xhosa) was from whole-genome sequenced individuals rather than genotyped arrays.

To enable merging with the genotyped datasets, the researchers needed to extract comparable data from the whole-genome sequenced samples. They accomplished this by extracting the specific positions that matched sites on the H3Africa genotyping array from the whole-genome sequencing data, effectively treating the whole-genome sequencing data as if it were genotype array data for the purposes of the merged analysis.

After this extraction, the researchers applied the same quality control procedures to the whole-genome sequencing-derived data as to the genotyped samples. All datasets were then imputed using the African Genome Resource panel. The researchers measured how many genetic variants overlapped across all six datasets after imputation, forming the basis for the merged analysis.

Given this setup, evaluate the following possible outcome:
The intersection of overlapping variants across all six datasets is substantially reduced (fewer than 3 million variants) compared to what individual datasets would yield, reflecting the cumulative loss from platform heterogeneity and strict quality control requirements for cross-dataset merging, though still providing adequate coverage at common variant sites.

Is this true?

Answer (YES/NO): NO